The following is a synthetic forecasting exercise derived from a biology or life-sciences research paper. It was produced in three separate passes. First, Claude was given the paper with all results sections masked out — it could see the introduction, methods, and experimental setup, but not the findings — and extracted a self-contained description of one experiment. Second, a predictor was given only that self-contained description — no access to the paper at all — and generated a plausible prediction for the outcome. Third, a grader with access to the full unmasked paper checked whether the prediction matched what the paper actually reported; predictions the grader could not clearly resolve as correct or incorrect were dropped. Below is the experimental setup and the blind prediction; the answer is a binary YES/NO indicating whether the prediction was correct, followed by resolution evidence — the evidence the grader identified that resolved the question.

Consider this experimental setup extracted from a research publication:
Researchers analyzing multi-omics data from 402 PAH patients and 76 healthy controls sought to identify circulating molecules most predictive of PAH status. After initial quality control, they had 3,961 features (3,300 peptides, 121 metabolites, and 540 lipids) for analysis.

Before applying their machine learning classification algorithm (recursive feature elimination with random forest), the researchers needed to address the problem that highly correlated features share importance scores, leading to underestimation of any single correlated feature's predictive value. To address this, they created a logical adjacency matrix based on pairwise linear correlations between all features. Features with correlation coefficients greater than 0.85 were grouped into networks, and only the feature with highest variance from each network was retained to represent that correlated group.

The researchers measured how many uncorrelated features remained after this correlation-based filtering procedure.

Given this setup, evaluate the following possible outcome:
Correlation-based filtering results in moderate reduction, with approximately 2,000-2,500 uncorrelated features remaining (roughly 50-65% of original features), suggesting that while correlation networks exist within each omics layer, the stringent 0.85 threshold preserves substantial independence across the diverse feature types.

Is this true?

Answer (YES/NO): NO